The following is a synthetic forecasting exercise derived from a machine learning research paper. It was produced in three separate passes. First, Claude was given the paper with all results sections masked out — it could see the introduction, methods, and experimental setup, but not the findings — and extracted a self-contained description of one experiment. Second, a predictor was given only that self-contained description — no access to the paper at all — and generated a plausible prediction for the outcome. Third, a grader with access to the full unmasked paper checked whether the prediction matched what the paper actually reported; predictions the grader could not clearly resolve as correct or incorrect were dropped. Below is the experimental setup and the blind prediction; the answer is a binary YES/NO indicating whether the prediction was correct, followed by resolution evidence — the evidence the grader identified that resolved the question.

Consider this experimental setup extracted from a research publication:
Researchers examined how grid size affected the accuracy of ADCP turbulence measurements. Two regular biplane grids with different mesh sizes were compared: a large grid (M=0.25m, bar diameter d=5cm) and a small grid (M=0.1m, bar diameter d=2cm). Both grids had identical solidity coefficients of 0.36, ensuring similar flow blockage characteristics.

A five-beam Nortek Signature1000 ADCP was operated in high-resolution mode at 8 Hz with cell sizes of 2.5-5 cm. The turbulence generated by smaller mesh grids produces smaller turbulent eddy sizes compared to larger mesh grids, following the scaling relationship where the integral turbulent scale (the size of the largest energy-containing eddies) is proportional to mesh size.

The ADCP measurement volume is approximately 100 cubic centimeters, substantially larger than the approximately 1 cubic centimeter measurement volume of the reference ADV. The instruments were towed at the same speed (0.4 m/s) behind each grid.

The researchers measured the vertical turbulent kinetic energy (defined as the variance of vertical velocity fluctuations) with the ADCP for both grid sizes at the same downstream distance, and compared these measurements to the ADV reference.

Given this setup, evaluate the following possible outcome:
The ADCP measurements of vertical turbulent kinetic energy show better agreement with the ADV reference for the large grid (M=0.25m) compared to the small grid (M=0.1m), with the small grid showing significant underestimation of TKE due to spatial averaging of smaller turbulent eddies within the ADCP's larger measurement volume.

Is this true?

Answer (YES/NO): NO